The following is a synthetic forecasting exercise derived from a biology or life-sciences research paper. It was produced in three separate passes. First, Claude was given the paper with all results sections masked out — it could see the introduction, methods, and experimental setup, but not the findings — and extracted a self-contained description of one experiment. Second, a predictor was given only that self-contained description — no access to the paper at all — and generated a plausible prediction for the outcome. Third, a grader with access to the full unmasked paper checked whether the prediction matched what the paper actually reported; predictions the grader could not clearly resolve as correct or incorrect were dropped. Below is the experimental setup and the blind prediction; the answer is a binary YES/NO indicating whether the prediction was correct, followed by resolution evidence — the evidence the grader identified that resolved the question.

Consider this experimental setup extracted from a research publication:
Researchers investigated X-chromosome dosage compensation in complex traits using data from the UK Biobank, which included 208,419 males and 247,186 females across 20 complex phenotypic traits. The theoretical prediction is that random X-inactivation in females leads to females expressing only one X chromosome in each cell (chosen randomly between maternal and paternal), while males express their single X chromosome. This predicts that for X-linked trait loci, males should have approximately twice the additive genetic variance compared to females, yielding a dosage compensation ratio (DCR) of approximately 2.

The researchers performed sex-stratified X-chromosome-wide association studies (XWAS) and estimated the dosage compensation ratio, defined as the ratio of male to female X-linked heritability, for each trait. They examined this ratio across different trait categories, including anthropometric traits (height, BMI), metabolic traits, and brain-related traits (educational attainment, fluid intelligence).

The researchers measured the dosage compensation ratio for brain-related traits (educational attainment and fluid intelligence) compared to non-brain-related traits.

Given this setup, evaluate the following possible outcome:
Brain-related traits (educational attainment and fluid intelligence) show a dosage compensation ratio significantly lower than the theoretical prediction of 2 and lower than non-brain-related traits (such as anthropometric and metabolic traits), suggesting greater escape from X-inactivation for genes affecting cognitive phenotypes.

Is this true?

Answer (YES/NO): YES